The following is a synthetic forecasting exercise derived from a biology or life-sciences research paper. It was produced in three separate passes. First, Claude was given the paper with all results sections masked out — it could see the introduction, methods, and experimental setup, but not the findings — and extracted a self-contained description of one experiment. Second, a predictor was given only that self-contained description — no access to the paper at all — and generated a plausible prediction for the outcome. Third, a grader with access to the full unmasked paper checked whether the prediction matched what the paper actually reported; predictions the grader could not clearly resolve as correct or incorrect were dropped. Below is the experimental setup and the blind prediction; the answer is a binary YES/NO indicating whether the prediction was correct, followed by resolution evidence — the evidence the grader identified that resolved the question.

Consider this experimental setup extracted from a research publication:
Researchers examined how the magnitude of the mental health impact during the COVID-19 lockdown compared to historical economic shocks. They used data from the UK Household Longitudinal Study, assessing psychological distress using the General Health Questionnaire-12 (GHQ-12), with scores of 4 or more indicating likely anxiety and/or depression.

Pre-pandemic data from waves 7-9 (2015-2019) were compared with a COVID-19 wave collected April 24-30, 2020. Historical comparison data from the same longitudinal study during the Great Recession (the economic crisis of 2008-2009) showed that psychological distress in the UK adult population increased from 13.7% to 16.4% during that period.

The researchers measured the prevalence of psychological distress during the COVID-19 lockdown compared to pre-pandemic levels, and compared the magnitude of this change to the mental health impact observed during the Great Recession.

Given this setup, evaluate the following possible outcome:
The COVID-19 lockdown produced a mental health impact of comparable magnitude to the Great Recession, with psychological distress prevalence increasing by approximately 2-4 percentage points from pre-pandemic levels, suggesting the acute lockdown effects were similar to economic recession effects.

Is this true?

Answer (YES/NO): NO